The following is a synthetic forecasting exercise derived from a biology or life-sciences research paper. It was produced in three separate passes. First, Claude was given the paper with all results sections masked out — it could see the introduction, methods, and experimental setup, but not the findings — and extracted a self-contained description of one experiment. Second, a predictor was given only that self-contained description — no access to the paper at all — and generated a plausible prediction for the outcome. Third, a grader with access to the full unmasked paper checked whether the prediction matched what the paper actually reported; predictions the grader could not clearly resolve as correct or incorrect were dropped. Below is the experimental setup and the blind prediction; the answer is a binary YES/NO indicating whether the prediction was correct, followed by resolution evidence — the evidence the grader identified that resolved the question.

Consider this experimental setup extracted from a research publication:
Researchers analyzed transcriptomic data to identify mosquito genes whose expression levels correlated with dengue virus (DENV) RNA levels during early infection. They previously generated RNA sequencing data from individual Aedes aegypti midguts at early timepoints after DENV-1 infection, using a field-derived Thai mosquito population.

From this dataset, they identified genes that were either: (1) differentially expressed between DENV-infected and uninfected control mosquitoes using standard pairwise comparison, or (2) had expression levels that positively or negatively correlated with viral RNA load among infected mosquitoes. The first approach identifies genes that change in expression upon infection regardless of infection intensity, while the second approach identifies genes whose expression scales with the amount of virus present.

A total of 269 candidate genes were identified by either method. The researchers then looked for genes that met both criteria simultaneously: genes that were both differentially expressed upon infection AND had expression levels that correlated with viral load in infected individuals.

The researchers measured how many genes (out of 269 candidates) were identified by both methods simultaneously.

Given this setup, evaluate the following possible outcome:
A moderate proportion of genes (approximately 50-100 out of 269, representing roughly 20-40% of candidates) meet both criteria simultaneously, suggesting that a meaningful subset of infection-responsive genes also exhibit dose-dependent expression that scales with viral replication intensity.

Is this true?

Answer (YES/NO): NO